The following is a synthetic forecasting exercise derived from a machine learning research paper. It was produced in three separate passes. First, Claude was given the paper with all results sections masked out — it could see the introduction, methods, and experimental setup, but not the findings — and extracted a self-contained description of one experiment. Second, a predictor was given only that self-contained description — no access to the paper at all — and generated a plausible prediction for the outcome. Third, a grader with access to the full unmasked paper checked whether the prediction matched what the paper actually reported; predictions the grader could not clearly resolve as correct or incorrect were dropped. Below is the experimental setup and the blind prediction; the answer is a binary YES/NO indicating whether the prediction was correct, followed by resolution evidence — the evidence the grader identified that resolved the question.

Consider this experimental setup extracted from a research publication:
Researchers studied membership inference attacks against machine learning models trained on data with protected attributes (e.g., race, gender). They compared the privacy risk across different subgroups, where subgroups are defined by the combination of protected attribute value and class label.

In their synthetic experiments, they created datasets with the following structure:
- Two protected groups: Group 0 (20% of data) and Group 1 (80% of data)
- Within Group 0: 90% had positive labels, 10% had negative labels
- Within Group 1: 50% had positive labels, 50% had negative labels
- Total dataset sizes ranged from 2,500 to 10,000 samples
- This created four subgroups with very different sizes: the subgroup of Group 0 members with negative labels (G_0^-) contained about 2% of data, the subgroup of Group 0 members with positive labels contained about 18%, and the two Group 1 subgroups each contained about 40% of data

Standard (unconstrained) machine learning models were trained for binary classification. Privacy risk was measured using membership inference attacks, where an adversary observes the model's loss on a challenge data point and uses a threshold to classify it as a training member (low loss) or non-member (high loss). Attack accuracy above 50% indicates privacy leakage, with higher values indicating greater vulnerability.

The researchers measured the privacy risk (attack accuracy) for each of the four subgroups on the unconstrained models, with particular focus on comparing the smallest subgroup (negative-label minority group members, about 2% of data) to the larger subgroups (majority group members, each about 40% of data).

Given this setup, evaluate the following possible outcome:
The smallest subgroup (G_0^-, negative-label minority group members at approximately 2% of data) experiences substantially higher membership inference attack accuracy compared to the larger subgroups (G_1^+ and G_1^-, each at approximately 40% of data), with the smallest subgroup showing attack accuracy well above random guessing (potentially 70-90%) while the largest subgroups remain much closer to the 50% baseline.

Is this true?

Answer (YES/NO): NO